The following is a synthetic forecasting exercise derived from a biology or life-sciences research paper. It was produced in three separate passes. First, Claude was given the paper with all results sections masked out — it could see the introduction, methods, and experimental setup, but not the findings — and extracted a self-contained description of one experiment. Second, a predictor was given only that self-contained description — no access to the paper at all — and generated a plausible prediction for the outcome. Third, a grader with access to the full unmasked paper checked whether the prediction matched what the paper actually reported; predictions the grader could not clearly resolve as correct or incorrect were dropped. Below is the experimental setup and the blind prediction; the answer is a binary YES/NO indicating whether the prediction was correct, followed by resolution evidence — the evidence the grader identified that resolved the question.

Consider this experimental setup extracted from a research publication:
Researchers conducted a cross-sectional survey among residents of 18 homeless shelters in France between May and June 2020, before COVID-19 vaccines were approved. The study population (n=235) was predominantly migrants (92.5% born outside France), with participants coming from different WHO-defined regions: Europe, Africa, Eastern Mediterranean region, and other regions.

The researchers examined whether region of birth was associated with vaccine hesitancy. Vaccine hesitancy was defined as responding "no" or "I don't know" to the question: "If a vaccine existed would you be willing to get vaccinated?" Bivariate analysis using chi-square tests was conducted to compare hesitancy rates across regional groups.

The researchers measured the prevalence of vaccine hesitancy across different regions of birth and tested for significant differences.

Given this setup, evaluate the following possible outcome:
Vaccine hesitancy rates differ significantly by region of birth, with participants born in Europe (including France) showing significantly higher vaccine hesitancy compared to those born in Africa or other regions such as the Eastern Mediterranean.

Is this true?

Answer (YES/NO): NO